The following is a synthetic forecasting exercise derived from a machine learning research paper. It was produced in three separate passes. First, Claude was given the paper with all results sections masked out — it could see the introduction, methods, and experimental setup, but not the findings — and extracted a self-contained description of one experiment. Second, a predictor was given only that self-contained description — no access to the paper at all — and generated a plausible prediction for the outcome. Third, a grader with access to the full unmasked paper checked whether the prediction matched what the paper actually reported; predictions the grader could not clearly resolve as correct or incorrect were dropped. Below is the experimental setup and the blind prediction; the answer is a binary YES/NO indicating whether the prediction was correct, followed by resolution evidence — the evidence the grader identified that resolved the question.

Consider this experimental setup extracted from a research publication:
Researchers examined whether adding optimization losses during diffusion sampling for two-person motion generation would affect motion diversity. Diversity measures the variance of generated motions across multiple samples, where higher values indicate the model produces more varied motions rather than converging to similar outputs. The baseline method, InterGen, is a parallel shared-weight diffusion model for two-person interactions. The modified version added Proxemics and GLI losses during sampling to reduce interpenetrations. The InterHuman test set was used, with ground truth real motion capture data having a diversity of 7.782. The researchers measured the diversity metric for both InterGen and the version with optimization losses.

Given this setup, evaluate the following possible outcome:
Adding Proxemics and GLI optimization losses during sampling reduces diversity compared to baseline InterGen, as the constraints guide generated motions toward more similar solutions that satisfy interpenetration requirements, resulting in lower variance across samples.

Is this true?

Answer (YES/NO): NO